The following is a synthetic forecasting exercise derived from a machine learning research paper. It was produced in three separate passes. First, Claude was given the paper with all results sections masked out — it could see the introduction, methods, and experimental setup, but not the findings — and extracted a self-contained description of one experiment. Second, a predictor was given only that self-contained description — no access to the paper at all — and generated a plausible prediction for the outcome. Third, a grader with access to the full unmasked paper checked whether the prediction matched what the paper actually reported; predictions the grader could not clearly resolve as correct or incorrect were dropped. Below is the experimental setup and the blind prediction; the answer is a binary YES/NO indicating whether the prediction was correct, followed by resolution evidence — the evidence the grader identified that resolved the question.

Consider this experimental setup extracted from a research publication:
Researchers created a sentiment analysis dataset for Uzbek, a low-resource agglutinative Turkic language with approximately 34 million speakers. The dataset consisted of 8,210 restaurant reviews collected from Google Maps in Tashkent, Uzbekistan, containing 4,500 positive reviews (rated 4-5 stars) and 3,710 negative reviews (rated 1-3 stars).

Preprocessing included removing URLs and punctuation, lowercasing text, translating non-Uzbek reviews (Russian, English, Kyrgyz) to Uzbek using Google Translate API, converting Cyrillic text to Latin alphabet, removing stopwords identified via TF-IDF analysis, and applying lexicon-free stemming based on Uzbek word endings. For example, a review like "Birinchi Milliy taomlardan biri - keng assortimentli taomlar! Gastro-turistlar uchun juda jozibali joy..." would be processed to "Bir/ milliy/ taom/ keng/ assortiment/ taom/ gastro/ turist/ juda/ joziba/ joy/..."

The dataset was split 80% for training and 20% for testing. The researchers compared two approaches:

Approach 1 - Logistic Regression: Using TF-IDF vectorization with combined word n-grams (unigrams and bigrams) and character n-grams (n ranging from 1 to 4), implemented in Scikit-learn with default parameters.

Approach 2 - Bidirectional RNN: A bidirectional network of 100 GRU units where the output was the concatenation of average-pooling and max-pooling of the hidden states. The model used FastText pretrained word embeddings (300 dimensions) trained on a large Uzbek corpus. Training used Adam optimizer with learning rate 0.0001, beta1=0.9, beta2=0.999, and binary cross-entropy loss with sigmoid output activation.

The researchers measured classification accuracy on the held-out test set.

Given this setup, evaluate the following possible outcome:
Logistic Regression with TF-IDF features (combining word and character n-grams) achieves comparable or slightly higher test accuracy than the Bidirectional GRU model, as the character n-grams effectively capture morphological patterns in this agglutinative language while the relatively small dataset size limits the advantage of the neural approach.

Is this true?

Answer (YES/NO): YES